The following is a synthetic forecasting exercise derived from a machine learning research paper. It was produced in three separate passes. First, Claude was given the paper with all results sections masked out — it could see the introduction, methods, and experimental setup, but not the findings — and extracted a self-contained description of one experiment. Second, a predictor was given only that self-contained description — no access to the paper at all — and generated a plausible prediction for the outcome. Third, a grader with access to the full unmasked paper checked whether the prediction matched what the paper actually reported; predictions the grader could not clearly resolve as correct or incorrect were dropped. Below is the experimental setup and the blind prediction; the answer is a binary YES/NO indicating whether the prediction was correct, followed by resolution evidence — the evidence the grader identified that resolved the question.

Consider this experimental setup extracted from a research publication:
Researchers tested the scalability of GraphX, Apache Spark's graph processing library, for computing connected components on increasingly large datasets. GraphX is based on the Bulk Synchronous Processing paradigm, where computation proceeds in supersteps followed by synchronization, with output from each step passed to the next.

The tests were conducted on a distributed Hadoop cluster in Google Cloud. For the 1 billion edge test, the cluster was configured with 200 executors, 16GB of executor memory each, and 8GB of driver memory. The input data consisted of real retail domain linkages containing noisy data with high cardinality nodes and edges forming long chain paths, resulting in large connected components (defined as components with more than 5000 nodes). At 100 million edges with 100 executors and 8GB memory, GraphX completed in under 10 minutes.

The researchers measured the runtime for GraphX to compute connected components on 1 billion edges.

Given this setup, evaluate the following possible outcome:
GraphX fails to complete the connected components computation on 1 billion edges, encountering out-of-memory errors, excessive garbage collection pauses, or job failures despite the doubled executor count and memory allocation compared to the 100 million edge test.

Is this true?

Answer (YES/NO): NO